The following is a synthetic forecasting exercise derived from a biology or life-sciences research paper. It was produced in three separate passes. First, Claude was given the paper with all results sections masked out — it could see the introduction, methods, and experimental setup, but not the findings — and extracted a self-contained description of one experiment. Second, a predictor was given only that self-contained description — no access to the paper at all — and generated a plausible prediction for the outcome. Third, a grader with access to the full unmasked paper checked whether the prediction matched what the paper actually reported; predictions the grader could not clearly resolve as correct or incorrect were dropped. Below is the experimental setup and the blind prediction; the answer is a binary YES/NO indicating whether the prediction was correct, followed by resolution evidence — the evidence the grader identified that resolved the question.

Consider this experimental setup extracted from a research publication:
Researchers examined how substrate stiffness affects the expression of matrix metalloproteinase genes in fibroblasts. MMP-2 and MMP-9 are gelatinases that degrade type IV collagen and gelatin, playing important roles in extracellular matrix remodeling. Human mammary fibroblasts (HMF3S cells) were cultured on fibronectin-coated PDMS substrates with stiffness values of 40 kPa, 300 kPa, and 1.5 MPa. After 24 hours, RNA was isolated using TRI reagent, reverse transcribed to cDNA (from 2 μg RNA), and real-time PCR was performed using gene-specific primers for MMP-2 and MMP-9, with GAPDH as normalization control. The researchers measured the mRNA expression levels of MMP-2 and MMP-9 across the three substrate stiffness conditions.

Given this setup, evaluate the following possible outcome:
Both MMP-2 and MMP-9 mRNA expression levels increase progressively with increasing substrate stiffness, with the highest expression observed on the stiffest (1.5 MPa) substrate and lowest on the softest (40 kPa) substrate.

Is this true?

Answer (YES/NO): NO